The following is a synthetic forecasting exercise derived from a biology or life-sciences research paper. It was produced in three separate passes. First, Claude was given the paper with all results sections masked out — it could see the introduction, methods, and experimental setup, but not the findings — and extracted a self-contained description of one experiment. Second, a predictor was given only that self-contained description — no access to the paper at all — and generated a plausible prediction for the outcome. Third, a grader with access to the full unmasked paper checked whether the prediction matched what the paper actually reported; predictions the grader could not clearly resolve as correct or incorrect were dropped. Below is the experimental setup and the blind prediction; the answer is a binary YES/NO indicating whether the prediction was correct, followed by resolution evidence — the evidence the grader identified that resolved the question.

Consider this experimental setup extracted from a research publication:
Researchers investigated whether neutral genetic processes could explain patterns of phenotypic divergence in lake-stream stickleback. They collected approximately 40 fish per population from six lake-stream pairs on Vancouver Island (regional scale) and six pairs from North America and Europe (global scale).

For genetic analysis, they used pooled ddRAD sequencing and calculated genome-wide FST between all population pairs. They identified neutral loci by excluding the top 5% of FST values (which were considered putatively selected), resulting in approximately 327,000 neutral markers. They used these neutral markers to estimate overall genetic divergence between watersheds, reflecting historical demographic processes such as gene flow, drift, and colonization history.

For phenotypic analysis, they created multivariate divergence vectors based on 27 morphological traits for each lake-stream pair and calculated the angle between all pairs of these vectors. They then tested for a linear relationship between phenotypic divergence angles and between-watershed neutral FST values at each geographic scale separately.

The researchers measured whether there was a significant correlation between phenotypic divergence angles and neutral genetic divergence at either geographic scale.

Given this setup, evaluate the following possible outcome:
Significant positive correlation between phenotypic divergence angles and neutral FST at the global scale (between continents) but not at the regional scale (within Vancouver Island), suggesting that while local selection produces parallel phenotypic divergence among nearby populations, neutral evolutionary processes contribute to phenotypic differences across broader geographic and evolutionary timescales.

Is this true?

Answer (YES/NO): NO